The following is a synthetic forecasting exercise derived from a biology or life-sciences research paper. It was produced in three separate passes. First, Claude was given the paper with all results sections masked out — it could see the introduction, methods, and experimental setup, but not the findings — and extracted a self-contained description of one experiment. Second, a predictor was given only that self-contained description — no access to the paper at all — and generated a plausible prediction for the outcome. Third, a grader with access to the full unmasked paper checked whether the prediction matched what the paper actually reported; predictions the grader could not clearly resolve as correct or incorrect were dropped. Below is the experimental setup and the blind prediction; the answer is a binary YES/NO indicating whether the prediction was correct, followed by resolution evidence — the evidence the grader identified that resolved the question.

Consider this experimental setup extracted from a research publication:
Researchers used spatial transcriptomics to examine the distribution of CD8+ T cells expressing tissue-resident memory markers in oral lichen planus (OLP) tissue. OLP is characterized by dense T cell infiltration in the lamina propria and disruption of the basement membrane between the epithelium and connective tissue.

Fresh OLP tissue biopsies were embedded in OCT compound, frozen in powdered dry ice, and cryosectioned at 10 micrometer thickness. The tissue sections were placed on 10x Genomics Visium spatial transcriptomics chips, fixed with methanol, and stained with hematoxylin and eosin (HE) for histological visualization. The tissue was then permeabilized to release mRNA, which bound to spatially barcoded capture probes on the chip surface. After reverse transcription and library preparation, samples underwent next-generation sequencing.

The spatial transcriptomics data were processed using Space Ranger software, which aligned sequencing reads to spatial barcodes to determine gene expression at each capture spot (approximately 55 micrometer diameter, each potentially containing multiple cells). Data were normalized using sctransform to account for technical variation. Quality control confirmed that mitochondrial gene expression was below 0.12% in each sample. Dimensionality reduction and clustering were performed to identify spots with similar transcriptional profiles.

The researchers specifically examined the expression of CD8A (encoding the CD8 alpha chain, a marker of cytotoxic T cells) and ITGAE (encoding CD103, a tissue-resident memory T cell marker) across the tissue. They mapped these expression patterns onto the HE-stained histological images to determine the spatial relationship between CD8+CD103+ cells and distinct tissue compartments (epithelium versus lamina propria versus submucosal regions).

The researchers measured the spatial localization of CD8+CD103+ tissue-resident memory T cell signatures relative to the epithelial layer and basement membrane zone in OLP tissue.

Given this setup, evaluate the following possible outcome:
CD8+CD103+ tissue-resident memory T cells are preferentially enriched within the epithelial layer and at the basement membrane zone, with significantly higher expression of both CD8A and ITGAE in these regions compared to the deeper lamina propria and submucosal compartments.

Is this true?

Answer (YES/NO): NO